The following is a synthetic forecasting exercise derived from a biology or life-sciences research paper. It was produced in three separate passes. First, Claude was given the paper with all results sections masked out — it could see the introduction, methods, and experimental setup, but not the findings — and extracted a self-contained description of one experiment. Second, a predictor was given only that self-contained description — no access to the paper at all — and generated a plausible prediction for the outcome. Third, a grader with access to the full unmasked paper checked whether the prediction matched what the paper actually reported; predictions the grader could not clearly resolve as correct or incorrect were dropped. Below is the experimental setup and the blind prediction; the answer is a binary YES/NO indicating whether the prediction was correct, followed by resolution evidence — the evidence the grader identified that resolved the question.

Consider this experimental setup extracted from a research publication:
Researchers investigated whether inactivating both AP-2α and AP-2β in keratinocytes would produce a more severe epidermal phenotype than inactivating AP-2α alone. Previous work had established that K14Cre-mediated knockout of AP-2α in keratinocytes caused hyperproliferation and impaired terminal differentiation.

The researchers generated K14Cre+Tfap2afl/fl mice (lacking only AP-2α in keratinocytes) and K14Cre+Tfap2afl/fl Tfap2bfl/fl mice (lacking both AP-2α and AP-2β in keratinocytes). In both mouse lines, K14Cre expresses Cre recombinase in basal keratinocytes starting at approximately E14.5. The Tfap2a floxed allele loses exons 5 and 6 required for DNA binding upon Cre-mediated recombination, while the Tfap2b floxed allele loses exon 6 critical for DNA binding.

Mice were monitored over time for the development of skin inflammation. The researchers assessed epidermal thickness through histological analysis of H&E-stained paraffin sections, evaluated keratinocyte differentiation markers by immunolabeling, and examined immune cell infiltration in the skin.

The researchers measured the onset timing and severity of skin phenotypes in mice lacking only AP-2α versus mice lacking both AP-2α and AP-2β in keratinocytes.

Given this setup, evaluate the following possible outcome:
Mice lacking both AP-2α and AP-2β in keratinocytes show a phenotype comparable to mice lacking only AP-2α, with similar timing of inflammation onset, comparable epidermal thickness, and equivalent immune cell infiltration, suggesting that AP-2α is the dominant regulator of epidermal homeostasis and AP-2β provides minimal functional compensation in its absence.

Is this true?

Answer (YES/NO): NO